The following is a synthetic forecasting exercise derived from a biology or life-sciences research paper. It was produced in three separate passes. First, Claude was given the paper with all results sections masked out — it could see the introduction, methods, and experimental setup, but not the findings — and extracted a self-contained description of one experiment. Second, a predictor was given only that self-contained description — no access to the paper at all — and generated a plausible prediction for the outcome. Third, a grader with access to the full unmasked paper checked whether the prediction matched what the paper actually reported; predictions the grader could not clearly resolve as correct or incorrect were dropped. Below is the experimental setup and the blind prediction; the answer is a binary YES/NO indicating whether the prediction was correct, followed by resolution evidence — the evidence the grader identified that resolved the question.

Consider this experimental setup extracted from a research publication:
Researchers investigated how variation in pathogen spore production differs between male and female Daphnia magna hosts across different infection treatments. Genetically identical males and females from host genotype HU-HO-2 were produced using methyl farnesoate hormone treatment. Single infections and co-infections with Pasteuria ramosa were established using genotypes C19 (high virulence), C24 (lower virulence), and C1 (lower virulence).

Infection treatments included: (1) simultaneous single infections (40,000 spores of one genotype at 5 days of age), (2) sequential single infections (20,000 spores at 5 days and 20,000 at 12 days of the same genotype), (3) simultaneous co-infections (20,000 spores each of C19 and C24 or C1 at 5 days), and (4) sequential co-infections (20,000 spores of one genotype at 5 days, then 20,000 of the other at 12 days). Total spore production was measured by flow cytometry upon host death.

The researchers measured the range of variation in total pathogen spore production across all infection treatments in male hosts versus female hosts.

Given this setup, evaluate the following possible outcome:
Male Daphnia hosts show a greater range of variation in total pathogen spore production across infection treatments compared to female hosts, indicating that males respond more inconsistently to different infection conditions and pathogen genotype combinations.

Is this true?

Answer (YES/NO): NO